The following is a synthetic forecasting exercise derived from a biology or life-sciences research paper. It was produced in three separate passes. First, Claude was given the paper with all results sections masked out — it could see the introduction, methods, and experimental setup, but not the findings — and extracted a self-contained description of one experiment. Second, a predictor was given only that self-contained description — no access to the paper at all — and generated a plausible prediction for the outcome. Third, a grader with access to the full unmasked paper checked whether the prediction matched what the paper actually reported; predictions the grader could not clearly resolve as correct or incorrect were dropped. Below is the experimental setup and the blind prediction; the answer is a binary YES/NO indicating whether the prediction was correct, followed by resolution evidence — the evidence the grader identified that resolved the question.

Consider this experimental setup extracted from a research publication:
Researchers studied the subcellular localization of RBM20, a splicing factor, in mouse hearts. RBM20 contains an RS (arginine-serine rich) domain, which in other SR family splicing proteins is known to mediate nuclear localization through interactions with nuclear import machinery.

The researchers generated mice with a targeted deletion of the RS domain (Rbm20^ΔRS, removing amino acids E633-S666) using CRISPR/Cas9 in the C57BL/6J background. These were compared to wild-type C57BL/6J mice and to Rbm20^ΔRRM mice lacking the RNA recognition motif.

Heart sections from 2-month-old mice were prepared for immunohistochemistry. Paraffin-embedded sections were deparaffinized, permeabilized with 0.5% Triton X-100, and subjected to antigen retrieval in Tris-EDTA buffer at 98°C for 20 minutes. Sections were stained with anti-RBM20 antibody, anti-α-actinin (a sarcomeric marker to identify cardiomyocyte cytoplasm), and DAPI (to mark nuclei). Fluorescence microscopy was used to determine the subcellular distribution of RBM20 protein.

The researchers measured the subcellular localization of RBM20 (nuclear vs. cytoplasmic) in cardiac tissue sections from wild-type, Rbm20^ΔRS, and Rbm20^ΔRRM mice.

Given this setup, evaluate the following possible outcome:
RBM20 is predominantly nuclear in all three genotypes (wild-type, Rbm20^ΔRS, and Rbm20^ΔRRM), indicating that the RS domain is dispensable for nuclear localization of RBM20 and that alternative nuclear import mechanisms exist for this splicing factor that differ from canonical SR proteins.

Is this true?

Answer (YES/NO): NO